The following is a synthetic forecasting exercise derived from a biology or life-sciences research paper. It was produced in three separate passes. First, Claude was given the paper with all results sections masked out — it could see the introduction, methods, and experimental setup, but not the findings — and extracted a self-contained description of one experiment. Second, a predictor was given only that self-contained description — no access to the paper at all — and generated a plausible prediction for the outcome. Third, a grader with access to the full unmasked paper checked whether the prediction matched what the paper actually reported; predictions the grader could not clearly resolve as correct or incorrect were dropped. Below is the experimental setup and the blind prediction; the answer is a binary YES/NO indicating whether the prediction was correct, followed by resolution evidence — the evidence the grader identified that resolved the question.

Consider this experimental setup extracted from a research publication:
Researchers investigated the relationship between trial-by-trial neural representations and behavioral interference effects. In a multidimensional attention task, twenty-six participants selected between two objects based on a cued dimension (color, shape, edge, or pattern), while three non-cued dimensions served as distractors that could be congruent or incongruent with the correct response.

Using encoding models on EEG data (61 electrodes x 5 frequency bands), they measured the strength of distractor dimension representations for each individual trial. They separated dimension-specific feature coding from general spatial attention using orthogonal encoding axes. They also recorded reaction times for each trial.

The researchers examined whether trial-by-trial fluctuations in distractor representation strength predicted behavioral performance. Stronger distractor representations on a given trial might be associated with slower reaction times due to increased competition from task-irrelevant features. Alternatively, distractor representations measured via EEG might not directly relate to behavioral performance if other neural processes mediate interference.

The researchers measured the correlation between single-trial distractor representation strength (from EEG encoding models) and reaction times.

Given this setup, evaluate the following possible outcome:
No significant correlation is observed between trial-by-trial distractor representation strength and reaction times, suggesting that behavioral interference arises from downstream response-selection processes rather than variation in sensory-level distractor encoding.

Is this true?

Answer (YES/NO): NO